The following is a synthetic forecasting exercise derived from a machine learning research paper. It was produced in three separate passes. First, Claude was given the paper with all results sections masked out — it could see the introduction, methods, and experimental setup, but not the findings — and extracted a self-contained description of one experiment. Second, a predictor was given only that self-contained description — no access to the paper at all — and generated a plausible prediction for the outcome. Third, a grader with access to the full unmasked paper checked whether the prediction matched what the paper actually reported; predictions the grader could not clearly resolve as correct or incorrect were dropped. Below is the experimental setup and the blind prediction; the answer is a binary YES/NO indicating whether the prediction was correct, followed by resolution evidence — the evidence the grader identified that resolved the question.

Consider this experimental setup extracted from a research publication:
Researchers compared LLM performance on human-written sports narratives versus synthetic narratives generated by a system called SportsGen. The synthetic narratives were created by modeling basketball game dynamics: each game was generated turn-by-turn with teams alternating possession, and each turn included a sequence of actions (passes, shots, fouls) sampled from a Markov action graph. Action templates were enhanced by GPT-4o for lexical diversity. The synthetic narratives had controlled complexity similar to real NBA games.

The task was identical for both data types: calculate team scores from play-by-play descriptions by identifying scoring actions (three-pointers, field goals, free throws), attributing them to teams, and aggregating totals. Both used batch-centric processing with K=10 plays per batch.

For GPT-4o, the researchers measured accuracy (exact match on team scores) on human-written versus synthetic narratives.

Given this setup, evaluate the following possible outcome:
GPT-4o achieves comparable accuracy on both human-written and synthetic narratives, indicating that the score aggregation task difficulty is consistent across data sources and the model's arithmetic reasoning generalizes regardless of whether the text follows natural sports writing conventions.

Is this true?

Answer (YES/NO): NO